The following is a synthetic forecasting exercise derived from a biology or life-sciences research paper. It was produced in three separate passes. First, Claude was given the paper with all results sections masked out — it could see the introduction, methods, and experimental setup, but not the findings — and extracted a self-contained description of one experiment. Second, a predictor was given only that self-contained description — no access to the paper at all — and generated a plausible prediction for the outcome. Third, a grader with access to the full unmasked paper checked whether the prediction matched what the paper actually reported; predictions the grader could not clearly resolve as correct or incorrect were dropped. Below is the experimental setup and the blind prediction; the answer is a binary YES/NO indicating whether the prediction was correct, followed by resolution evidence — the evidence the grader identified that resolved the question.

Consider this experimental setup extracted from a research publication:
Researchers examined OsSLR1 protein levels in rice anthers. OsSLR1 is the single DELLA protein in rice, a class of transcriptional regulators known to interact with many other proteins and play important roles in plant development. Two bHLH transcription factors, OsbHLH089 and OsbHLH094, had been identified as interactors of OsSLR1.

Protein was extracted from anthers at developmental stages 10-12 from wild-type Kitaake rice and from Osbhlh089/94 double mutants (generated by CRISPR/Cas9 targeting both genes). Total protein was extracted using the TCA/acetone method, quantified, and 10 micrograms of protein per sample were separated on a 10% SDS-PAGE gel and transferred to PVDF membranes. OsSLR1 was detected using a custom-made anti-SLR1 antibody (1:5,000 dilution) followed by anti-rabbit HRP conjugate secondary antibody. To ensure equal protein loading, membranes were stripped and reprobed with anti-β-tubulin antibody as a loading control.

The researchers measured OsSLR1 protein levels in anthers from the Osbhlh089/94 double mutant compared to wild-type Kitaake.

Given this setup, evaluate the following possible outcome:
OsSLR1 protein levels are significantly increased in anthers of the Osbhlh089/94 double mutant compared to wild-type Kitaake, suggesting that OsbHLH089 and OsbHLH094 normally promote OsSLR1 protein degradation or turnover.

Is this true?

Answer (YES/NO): NO